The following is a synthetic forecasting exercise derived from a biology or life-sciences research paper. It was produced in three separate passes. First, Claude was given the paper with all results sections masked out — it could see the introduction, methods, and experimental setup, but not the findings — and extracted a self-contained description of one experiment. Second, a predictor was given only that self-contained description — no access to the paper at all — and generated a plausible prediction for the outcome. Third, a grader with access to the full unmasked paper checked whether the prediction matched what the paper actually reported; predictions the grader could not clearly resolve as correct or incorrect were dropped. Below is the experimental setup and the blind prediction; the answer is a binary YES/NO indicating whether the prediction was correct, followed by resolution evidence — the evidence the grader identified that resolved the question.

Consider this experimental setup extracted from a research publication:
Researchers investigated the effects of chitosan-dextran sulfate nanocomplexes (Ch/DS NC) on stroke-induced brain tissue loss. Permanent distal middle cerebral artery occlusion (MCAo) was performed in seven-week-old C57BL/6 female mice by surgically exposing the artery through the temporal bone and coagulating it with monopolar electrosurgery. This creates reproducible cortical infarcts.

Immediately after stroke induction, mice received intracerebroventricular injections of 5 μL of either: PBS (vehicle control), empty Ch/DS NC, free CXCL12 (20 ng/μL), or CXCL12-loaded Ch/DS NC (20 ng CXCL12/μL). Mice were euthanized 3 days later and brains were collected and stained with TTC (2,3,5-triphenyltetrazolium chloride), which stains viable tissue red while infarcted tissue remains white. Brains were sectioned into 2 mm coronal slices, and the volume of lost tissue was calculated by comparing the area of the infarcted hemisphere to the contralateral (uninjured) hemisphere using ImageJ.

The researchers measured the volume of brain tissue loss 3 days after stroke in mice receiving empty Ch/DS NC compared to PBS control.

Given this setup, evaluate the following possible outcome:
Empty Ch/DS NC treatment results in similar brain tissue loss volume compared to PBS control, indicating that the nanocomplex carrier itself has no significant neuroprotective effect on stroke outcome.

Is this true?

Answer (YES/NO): NO